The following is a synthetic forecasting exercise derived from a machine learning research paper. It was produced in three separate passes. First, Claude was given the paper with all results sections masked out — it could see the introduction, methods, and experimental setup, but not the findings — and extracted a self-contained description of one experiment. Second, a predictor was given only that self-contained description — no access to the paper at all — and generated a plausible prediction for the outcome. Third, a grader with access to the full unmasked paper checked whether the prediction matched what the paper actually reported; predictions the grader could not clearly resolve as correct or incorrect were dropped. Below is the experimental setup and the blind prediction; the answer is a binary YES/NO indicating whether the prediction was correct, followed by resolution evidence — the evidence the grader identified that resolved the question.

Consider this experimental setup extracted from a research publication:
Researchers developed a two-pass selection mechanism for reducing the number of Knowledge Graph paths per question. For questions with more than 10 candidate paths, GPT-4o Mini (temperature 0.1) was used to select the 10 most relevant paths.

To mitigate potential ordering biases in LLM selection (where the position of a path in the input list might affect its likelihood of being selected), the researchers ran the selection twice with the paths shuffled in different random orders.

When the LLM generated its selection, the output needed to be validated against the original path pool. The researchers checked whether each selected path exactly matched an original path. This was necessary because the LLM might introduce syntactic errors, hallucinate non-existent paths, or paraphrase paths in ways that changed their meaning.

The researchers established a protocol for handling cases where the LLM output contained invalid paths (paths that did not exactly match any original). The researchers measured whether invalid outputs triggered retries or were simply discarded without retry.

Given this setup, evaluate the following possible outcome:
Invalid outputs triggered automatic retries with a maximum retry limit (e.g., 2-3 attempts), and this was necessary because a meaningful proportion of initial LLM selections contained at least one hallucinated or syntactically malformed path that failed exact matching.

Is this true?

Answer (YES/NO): NO